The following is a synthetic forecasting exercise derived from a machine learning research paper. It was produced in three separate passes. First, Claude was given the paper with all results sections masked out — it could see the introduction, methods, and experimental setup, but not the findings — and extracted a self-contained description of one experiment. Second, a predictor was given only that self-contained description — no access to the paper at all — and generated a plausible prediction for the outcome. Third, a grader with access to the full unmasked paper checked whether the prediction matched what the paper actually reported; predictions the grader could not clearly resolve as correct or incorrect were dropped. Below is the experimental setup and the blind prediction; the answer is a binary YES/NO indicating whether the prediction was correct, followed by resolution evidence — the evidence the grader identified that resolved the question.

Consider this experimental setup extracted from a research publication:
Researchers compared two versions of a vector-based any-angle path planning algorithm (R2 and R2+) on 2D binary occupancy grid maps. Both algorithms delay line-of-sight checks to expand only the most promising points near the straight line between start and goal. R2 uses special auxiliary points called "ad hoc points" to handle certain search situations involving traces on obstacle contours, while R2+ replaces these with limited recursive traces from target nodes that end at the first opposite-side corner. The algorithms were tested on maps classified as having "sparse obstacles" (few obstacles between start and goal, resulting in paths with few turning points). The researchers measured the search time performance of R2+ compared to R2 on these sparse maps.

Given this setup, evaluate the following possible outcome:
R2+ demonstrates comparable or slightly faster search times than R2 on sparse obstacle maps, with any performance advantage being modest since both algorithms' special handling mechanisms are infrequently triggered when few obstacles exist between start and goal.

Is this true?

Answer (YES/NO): YES